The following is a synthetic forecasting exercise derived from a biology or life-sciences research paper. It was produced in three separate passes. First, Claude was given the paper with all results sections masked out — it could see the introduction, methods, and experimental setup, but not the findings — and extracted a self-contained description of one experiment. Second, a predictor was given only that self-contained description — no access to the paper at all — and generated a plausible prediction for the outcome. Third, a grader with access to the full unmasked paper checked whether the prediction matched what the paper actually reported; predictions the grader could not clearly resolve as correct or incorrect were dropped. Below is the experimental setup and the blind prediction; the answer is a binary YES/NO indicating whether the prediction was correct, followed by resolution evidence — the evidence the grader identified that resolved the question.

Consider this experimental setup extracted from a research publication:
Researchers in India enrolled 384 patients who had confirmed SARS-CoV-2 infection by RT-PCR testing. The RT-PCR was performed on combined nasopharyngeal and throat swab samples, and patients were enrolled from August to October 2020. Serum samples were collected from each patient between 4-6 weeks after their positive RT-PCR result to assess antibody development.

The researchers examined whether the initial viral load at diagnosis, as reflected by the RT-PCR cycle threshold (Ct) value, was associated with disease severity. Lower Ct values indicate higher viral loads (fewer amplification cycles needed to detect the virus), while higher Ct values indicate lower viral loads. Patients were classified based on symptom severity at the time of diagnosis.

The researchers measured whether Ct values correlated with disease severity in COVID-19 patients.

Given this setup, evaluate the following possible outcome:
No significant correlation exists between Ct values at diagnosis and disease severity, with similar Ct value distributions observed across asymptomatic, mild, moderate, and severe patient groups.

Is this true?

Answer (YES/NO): NO